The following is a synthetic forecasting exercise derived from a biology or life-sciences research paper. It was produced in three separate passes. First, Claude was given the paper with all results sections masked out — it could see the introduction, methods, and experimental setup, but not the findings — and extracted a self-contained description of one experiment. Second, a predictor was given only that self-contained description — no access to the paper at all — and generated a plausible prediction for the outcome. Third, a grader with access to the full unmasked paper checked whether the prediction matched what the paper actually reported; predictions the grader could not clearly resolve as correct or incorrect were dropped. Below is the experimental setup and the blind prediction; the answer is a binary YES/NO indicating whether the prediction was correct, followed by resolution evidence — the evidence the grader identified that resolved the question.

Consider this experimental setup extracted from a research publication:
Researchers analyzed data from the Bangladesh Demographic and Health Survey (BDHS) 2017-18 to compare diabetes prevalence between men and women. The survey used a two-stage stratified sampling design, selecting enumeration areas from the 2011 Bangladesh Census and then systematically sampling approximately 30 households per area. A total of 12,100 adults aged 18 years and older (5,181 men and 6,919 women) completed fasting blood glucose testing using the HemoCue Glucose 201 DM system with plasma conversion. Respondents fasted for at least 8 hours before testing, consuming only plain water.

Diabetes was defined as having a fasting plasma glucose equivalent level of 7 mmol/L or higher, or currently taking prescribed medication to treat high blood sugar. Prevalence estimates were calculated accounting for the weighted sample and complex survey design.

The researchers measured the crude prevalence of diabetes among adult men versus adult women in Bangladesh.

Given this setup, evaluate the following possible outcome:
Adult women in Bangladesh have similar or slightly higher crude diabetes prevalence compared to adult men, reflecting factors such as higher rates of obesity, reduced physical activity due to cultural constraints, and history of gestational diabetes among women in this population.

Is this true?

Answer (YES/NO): NO